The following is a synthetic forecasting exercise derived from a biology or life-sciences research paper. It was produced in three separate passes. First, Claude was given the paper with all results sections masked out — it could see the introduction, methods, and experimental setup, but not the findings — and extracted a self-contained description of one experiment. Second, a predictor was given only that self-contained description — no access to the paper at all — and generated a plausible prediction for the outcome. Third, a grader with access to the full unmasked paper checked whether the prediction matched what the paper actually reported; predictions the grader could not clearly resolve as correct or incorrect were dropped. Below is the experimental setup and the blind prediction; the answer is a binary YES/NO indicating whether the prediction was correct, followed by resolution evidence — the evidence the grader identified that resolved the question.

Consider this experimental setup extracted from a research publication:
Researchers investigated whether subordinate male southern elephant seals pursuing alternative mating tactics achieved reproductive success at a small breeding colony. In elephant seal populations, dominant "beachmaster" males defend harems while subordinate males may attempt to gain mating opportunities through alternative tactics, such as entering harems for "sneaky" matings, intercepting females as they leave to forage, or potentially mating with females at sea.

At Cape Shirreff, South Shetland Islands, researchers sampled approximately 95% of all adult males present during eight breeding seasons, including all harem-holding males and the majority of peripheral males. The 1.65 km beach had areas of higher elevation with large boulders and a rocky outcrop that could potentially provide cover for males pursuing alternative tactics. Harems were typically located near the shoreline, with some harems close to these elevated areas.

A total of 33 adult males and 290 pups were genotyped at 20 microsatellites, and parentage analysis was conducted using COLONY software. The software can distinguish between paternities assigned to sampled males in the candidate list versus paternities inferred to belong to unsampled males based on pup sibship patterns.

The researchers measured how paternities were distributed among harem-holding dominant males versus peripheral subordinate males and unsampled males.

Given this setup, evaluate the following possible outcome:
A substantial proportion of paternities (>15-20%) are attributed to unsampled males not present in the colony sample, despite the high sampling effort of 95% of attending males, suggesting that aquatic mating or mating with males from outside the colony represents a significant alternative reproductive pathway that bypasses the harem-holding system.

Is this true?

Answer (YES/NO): YES